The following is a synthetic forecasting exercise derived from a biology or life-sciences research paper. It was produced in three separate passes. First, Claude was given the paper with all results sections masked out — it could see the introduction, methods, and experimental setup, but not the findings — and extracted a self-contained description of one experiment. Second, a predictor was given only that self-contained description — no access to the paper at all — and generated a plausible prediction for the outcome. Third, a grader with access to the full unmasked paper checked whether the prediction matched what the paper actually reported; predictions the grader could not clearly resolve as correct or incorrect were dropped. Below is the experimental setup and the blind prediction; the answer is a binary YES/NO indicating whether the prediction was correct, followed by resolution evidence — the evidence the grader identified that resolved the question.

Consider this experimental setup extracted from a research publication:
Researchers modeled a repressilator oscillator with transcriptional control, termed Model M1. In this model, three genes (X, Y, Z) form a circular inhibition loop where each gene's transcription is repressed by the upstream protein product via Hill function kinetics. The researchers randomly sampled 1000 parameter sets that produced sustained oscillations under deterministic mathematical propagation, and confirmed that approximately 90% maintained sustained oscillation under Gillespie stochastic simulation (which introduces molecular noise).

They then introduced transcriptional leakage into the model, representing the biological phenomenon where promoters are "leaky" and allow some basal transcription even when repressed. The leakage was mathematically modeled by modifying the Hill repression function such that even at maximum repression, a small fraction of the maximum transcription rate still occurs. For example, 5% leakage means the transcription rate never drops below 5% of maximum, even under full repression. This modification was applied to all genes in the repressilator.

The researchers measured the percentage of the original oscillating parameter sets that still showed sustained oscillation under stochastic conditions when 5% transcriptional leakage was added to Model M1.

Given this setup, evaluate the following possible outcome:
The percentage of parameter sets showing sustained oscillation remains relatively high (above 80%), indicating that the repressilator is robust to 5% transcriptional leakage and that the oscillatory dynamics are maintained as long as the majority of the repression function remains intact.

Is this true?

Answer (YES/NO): NO